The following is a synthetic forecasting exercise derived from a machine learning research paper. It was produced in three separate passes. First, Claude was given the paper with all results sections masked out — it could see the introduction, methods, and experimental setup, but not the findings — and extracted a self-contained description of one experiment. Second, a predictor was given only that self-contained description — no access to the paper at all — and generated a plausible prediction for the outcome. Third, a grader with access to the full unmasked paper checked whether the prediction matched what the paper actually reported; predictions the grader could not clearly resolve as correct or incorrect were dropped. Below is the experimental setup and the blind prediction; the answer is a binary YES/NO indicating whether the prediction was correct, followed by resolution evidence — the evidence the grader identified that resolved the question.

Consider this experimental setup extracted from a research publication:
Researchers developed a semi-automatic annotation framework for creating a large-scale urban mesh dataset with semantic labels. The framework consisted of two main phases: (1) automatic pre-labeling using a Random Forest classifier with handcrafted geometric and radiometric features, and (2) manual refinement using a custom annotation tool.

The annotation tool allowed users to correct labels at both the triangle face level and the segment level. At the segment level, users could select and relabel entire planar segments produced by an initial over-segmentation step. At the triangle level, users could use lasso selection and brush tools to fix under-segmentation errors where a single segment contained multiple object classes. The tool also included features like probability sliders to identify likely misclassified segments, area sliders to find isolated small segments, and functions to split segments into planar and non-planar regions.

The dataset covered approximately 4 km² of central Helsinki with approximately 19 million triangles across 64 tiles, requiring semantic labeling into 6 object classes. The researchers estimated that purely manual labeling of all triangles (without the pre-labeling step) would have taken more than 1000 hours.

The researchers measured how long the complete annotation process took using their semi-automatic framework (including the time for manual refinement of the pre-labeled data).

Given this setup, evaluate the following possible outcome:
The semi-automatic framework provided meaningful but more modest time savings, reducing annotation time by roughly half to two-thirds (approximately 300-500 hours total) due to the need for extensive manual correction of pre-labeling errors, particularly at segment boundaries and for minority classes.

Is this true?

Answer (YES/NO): YES